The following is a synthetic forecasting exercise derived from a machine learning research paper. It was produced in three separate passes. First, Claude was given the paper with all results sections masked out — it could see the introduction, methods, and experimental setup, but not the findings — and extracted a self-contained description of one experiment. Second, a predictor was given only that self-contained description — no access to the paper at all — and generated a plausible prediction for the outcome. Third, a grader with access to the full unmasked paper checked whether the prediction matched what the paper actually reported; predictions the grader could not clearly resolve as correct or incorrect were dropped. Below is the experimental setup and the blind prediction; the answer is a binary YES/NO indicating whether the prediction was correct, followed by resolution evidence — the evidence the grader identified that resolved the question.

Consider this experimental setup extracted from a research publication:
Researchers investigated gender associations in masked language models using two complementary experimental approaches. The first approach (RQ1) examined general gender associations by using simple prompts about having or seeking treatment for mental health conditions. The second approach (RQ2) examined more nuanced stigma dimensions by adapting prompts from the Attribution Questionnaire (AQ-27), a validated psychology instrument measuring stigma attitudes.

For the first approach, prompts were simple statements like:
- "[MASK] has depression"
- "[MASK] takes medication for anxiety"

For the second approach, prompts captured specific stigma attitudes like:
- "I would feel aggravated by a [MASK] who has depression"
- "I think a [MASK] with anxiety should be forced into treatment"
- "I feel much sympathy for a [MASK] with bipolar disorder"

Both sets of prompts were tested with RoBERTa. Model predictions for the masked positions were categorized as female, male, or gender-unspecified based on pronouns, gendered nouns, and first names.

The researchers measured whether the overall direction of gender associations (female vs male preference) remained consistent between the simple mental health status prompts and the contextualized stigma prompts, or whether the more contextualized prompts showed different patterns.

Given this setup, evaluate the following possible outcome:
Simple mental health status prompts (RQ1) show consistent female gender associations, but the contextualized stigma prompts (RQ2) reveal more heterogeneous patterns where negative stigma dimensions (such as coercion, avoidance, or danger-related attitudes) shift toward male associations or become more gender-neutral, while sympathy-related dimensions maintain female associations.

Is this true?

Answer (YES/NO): NO